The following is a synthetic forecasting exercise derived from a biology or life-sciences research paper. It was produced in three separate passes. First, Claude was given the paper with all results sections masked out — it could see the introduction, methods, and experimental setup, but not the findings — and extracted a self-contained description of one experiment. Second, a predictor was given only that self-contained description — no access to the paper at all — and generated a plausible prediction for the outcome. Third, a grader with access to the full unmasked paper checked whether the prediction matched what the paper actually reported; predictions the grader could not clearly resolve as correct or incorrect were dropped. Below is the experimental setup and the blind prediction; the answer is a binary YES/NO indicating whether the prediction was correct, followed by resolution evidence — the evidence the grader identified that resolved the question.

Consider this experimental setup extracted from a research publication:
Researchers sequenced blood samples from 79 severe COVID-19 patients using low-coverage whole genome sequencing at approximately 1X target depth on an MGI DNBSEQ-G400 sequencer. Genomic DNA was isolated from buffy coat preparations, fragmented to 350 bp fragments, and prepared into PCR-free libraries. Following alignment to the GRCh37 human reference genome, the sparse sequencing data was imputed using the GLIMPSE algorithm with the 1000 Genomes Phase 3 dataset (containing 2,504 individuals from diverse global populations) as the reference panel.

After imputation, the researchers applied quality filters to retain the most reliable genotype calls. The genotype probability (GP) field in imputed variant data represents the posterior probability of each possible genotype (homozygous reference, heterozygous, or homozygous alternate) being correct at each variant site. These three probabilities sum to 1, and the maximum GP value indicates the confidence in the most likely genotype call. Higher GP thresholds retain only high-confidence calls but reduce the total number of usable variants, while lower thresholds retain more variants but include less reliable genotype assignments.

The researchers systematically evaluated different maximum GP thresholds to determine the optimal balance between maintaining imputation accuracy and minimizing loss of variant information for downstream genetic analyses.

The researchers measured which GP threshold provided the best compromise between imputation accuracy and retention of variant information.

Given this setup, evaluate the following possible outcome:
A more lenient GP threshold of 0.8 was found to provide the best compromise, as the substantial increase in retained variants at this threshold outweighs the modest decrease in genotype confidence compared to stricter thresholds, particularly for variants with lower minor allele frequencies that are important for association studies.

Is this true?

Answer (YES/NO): NO